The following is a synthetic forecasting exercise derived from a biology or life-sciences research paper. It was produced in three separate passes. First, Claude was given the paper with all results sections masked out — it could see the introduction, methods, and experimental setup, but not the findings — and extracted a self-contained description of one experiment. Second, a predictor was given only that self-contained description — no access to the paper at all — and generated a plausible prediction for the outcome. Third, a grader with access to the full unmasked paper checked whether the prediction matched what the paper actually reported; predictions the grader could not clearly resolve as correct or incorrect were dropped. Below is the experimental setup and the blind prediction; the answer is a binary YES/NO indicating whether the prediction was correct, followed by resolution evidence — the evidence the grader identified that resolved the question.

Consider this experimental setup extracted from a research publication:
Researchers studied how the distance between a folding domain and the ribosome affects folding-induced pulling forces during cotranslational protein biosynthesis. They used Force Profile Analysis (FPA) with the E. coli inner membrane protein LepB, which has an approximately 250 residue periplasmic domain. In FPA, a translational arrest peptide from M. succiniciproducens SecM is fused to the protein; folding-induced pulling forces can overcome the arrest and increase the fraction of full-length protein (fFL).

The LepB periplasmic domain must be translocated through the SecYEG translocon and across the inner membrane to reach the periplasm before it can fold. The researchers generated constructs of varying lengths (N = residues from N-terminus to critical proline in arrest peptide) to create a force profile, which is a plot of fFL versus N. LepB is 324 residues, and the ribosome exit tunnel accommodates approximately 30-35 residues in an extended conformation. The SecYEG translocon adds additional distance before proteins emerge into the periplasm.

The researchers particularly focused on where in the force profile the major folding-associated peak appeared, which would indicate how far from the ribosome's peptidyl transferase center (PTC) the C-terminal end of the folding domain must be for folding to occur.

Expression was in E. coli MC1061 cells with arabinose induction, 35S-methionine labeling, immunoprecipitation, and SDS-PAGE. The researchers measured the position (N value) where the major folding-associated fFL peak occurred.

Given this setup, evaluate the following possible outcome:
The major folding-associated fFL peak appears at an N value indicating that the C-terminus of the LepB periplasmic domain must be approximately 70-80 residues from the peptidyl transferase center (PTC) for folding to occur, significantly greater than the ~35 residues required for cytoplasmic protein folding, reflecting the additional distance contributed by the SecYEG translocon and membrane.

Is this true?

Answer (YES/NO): YES